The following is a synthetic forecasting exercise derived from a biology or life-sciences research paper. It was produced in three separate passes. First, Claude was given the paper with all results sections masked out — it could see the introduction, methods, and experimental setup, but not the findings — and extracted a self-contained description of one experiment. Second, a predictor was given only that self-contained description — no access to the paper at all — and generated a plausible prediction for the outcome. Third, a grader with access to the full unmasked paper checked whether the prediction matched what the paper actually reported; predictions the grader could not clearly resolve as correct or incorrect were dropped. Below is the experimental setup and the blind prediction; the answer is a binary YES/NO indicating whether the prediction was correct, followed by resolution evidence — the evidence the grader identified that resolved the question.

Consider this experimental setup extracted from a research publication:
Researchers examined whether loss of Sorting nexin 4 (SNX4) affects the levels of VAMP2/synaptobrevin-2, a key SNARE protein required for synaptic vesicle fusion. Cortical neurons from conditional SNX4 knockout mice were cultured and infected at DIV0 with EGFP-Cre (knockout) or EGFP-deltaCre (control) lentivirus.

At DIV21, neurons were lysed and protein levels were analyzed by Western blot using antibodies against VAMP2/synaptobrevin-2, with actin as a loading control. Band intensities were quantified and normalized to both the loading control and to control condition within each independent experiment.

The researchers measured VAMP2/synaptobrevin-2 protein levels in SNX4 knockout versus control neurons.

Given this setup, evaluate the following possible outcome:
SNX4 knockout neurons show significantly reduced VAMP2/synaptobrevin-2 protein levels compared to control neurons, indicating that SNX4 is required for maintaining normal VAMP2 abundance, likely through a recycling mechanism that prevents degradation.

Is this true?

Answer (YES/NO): NO